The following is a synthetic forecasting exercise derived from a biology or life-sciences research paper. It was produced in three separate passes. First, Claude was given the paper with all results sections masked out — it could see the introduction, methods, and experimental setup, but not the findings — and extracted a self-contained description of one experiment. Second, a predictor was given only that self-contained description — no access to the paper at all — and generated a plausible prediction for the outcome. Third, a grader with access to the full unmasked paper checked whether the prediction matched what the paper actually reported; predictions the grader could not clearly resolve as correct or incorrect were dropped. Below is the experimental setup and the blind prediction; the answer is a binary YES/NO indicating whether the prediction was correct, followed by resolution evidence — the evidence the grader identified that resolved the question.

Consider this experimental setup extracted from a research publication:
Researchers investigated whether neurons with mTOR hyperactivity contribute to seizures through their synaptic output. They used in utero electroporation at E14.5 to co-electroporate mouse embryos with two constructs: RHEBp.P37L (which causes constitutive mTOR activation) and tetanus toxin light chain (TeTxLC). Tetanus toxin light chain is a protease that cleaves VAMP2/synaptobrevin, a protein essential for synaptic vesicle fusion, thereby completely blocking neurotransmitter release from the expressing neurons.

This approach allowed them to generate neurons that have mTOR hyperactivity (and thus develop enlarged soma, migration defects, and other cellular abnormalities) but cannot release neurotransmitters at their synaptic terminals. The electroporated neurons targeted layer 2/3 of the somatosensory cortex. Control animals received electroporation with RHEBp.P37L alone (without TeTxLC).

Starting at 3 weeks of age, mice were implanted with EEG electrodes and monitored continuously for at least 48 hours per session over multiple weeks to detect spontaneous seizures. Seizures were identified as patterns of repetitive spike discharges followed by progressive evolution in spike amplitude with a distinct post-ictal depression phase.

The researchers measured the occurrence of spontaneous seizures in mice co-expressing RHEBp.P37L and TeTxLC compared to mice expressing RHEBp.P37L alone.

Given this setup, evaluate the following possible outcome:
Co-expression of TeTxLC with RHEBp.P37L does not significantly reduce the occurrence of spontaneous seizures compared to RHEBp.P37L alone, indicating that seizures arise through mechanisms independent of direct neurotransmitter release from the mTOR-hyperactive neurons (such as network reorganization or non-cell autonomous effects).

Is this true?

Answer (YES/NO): NO